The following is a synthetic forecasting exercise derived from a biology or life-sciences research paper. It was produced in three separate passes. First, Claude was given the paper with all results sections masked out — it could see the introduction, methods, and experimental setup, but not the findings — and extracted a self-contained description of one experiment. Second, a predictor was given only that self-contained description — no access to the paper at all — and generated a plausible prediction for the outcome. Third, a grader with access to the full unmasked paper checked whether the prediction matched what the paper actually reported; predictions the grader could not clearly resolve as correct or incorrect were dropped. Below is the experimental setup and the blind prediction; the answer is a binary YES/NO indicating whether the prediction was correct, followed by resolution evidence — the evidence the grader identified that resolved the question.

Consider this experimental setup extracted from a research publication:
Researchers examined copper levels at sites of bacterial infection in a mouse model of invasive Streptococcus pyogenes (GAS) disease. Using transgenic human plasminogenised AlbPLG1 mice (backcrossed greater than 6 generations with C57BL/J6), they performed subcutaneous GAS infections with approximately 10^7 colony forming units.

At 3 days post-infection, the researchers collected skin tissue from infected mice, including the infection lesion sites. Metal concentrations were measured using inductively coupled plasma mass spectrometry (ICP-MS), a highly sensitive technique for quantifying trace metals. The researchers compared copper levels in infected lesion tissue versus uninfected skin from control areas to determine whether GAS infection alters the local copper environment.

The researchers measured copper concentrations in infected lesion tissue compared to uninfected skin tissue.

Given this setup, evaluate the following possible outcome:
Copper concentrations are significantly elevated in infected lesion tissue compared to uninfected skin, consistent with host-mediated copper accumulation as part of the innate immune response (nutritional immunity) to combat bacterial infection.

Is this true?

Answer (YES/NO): YES